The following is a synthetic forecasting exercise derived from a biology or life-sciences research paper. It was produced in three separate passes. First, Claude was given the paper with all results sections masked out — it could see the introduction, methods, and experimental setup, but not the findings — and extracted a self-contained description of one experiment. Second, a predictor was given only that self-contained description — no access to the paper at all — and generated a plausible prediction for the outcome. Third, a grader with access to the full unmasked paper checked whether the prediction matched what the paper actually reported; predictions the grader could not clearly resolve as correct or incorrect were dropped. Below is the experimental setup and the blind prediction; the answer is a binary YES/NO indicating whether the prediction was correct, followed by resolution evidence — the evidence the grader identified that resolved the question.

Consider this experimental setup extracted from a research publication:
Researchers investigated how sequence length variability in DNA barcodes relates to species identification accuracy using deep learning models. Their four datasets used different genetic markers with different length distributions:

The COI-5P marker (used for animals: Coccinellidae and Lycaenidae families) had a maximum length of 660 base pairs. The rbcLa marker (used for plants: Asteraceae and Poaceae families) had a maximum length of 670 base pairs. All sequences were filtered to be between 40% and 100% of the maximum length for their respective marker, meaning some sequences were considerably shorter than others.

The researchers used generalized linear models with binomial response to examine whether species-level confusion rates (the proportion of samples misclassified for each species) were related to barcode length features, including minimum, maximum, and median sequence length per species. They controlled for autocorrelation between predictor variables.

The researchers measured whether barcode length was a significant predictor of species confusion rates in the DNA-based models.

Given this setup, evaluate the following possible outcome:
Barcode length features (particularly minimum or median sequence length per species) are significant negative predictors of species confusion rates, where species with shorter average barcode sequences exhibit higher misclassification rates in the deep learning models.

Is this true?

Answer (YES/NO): NO